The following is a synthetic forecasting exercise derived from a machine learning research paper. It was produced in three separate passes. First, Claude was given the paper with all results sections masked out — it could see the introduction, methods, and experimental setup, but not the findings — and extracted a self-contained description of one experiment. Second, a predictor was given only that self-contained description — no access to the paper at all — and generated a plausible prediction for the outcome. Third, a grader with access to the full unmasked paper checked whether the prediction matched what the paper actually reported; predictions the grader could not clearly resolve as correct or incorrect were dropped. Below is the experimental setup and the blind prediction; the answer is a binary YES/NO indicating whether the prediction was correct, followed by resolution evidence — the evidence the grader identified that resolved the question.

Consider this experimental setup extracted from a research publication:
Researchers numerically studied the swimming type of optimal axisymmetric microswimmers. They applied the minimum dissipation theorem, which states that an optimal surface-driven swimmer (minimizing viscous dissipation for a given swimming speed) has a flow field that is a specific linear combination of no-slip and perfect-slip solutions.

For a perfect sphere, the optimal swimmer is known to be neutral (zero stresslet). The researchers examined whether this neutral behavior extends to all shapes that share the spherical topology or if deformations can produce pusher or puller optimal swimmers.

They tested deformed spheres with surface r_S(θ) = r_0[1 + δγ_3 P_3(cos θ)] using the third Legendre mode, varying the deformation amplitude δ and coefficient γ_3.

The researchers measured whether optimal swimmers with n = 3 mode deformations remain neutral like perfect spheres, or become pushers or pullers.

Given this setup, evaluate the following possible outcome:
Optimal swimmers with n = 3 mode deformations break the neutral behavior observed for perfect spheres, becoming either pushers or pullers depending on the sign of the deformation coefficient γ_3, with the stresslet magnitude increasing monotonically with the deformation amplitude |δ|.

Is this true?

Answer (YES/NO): YES